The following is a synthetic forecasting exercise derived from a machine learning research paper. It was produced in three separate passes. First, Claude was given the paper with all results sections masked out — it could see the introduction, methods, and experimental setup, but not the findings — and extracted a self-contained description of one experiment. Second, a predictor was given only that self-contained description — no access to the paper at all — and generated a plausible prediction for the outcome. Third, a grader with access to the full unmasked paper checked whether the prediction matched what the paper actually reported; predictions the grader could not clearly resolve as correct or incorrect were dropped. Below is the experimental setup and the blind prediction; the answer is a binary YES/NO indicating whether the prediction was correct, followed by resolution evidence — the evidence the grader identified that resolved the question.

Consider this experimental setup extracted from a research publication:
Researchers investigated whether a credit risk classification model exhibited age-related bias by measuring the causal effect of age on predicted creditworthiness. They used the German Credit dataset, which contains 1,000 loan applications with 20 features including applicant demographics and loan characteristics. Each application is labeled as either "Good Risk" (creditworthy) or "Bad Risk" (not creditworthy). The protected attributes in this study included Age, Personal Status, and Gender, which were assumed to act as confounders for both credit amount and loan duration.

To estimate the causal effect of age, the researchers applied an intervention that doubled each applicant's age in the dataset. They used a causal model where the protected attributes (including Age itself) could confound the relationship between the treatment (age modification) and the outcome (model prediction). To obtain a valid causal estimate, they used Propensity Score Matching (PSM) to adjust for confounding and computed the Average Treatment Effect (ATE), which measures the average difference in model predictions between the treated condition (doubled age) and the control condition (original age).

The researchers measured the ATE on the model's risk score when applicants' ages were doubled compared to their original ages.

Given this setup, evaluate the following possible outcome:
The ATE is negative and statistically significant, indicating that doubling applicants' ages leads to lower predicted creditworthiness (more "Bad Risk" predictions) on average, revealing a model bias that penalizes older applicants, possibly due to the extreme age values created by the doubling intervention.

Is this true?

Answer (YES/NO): NO